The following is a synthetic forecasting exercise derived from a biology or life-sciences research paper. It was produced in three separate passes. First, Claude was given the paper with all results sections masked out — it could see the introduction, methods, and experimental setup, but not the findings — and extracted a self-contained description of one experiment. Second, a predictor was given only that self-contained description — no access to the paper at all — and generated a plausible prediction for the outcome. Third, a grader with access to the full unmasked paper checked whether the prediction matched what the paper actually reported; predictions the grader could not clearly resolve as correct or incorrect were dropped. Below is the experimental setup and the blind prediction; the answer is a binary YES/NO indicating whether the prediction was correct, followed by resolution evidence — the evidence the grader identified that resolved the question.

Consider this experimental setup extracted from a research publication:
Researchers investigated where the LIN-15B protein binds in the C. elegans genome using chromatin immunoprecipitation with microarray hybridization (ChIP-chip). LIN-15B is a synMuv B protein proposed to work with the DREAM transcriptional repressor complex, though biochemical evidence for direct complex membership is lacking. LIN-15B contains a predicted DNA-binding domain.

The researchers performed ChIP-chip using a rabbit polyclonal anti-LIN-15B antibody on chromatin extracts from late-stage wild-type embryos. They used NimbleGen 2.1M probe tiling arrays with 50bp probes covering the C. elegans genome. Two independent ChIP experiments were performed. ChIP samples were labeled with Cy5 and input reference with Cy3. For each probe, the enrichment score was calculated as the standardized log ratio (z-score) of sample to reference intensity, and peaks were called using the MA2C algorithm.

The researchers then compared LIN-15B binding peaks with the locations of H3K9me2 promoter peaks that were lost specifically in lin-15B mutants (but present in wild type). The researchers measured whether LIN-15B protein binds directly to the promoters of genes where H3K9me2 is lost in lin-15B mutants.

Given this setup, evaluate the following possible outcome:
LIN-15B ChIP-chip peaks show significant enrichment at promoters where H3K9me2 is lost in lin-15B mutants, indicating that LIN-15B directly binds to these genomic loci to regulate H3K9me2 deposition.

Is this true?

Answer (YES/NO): YES